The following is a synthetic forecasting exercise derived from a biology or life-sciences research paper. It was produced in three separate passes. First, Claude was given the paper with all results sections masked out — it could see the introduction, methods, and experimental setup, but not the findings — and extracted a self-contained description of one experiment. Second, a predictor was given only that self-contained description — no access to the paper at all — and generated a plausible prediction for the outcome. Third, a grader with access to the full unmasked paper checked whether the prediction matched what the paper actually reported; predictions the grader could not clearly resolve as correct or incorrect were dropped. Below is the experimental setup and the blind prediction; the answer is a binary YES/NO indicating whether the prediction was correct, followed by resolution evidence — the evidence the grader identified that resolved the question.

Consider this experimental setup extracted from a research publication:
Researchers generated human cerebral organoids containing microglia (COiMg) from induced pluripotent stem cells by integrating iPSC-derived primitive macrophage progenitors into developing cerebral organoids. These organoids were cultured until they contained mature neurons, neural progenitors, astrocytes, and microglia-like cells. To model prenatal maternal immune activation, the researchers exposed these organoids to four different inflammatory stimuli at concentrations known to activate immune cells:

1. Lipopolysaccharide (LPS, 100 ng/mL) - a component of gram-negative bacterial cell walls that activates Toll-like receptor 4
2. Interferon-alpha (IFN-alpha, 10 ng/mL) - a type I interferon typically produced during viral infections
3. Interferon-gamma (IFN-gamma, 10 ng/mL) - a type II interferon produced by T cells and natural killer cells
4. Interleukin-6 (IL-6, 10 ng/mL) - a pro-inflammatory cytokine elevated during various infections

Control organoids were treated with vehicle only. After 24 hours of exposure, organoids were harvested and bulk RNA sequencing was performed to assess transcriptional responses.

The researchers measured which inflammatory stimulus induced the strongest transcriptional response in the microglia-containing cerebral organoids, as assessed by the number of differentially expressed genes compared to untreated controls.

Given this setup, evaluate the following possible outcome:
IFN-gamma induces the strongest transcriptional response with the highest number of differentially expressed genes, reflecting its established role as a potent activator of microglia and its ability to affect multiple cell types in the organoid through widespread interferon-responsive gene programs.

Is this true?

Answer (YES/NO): YES